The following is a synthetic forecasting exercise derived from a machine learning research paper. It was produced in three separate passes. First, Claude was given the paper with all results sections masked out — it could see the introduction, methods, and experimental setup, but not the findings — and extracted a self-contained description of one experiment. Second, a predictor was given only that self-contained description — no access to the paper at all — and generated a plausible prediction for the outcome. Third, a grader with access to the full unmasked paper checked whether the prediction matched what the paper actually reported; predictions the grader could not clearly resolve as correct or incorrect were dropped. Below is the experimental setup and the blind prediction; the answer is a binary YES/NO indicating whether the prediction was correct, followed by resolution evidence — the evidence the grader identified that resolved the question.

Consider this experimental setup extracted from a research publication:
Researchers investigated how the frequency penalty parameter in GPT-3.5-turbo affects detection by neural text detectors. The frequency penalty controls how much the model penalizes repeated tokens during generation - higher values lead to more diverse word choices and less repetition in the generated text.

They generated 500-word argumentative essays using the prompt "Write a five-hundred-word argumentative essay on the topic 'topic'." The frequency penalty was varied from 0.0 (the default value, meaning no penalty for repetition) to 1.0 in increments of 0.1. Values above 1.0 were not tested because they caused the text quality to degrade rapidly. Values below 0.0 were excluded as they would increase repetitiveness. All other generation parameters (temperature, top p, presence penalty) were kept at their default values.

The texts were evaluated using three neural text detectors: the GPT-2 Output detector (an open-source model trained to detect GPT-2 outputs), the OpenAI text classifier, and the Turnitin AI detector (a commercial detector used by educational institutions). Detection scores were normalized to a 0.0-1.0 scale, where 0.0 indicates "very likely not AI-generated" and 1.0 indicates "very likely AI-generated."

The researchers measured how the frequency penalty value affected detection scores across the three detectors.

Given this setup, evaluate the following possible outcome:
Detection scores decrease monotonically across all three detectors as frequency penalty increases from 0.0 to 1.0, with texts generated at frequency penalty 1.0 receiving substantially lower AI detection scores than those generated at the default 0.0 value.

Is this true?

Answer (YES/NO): NO